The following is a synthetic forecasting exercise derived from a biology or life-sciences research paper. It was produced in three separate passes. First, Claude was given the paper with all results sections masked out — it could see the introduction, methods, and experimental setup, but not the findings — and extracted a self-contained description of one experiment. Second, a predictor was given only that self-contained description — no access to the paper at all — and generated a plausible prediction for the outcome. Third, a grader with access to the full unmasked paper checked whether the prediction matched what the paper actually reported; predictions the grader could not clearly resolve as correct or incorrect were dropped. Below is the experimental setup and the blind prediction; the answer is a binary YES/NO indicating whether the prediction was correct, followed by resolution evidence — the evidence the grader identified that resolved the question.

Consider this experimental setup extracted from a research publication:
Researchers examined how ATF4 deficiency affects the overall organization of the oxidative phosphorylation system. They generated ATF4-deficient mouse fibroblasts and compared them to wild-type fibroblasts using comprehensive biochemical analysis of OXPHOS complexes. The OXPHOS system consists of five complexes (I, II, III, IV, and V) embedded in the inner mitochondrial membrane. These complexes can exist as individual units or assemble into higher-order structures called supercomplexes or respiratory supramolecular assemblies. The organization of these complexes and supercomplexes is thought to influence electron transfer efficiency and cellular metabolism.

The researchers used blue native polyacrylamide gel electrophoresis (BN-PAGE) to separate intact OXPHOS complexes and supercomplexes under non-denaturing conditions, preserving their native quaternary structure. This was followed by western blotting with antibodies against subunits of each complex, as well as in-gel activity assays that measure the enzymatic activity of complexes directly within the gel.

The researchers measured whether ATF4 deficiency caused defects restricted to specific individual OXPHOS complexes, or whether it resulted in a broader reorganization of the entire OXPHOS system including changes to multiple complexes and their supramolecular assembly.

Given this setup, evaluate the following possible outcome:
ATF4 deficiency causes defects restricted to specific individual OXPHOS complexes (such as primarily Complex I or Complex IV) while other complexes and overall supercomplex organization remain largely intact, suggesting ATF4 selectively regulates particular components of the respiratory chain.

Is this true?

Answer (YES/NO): NO